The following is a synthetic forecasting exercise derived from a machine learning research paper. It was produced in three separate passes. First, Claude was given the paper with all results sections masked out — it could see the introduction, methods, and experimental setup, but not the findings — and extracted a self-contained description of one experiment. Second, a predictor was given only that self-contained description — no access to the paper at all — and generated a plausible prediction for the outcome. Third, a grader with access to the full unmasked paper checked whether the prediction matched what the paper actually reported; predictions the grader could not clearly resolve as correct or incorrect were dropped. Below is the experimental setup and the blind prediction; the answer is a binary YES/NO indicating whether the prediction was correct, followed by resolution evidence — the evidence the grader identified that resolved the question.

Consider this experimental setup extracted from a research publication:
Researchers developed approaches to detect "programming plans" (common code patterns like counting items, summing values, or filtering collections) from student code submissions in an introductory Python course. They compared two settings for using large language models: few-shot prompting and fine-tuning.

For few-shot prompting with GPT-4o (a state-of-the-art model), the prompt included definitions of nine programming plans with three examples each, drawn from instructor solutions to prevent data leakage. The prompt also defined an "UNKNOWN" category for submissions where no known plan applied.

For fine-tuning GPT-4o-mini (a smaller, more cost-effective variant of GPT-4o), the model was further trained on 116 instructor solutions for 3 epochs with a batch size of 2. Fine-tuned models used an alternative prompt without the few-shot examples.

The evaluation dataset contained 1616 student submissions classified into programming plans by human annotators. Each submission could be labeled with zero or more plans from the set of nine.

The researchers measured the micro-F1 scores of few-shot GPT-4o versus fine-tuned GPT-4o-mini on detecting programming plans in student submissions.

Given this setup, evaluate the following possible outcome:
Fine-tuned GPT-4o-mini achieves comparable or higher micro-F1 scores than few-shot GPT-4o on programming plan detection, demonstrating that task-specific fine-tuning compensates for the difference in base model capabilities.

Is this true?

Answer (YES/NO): YES